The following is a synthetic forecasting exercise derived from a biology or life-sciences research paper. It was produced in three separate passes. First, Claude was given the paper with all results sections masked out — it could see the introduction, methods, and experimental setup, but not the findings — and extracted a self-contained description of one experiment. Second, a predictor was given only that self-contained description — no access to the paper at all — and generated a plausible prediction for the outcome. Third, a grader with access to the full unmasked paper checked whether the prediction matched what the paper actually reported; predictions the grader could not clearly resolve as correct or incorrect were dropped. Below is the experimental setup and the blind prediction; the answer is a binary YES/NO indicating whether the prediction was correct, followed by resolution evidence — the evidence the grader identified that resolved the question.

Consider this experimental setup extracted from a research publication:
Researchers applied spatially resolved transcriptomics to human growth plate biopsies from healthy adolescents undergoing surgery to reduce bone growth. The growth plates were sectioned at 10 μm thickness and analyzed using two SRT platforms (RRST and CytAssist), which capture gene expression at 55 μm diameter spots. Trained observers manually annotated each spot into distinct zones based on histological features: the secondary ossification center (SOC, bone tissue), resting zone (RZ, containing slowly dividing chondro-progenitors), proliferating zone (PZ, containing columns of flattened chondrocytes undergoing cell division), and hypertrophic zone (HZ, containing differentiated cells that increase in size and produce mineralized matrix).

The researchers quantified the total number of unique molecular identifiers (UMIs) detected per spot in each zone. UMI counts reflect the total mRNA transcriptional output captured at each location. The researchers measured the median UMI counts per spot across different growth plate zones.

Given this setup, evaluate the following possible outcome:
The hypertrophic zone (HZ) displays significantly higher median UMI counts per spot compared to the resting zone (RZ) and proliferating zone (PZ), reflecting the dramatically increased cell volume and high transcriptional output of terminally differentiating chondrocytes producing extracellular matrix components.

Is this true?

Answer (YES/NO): YES